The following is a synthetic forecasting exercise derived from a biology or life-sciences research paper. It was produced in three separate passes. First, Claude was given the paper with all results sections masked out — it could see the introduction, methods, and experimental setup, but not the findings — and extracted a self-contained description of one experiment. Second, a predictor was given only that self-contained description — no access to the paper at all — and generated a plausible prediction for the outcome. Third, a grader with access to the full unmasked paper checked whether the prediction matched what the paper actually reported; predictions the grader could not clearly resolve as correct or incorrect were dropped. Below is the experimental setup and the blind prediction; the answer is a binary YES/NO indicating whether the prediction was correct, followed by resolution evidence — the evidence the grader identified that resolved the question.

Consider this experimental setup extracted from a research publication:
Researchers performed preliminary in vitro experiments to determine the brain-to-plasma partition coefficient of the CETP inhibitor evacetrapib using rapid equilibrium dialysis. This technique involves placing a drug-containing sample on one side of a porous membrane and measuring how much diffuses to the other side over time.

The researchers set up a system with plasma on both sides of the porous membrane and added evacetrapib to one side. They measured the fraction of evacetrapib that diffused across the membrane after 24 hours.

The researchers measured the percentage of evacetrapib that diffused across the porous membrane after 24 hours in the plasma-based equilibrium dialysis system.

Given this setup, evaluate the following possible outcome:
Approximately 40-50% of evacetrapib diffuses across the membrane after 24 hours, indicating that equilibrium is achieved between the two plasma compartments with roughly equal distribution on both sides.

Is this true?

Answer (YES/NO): NO